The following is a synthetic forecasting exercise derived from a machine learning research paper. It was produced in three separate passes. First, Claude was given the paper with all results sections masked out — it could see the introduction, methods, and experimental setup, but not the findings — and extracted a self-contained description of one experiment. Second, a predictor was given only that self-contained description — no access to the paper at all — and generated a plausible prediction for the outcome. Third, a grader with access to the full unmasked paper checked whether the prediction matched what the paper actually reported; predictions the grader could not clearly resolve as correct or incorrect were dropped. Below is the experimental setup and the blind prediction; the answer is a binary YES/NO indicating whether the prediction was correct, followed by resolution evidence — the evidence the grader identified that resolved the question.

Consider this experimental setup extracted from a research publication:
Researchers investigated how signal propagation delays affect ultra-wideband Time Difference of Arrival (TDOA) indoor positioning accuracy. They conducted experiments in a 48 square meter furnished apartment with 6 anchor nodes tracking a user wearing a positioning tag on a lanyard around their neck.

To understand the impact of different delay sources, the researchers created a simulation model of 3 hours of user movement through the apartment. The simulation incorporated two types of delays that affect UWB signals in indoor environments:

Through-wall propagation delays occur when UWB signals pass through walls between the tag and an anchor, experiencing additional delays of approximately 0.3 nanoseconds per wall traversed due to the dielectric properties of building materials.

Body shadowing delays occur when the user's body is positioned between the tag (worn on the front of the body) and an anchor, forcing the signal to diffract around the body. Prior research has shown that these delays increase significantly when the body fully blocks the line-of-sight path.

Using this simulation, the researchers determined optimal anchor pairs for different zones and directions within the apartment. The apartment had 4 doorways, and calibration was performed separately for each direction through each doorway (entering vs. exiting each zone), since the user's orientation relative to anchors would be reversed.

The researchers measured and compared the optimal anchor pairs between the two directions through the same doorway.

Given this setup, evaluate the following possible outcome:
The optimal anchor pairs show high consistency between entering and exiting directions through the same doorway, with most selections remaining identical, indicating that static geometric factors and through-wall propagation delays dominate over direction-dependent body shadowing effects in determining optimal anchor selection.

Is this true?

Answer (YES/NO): NO